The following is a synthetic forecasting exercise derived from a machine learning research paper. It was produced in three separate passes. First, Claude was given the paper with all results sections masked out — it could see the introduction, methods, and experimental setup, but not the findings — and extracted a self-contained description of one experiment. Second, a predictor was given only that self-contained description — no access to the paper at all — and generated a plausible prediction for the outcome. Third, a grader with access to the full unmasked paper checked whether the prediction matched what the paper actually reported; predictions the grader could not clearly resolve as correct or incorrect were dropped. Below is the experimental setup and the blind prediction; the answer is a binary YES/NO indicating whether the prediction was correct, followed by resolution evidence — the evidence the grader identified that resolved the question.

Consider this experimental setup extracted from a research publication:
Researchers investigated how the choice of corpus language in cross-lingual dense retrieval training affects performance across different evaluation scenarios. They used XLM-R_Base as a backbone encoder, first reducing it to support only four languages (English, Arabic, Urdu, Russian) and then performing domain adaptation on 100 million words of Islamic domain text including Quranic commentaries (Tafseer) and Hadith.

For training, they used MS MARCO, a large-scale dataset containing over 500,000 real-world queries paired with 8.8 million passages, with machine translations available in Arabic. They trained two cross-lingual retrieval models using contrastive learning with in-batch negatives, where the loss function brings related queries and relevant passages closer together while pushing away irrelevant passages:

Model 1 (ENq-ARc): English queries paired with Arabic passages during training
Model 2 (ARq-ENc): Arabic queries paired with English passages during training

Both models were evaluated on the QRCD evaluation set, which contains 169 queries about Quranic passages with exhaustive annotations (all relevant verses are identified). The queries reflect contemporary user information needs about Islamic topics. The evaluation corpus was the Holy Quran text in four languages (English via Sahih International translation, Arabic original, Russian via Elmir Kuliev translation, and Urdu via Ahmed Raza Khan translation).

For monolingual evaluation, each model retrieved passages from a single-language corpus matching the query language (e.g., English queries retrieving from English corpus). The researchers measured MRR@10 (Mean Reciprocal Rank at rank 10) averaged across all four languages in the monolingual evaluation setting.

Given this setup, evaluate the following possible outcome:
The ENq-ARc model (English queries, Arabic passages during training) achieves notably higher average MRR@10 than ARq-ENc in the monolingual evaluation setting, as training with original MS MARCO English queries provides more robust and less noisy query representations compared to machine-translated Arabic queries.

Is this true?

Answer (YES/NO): YES